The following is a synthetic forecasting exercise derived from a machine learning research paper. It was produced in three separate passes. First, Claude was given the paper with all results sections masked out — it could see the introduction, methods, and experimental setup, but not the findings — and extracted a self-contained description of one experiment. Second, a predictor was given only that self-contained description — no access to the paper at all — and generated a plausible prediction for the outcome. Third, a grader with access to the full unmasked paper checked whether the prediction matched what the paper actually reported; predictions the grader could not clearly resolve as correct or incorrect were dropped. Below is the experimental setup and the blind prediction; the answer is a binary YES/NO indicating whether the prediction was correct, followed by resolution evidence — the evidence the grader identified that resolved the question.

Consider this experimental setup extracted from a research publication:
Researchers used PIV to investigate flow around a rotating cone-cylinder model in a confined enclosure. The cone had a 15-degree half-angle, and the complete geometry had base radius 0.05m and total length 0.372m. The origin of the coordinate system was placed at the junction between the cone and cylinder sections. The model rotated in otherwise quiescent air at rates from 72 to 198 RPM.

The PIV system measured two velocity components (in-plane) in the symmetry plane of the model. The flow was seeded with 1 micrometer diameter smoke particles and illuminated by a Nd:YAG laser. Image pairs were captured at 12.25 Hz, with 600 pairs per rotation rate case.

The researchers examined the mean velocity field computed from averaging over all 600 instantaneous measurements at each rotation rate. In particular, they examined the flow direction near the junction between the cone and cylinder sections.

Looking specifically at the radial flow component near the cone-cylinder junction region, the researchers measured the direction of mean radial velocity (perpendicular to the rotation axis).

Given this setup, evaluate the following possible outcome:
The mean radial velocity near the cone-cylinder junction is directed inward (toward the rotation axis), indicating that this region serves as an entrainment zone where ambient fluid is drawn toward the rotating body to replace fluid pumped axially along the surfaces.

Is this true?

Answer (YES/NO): NO